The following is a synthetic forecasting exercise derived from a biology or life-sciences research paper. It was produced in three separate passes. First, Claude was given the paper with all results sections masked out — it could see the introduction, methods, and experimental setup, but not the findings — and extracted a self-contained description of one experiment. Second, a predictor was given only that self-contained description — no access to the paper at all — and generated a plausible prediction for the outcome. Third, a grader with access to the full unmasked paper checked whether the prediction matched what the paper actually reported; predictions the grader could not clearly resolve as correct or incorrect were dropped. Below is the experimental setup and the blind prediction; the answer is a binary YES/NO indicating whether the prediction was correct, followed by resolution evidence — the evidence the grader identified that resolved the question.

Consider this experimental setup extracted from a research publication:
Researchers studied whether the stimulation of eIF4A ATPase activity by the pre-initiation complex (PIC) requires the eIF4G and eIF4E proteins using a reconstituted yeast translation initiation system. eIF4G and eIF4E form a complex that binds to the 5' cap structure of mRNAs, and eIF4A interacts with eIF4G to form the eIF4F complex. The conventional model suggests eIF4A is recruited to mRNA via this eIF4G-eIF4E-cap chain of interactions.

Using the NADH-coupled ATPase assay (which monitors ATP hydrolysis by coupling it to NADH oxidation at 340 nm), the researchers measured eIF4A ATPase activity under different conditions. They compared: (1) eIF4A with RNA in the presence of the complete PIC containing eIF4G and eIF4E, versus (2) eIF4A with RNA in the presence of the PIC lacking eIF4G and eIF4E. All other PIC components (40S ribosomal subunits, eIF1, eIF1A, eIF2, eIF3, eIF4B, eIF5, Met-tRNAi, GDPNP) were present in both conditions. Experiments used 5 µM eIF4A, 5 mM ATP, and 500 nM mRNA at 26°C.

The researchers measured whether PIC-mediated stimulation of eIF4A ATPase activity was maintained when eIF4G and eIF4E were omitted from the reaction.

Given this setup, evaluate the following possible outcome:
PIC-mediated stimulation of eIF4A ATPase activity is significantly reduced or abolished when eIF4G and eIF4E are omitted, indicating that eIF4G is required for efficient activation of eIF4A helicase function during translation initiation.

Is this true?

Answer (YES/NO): NO